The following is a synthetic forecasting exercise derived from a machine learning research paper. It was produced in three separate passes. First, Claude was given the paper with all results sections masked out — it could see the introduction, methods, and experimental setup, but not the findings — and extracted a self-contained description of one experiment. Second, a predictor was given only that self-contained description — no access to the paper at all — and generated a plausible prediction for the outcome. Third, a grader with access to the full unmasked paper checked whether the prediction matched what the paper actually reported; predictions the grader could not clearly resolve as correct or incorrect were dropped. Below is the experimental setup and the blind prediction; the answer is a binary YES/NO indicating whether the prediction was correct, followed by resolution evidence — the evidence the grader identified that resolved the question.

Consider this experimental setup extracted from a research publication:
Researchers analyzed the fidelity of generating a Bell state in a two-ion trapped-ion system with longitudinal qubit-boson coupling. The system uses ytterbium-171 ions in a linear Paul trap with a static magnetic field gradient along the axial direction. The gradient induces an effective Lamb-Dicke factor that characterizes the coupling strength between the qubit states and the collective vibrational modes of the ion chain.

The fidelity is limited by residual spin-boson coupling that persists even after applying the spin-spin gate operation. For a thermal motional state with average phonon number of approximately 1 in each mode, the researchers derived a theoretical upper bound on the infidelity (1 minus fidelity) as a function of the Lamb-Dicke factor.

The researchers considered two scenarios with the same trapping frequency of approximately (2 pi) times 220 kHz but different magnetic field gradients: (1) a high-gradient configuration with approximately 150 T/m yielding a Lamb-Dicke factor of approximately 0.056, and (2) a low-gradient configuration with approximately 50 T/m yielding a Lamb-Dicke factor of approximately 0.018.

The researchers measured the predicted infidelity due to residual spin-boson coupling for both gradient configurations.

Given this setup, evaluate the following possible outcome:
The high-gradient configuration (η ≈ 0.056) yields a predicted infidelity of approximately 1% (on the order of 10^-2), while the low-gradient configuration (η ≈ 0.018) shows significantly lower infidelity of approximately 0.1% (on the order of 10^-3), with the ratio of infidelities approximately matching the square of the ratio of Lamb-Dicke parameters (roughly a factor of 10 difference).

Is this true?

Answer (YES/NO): NO